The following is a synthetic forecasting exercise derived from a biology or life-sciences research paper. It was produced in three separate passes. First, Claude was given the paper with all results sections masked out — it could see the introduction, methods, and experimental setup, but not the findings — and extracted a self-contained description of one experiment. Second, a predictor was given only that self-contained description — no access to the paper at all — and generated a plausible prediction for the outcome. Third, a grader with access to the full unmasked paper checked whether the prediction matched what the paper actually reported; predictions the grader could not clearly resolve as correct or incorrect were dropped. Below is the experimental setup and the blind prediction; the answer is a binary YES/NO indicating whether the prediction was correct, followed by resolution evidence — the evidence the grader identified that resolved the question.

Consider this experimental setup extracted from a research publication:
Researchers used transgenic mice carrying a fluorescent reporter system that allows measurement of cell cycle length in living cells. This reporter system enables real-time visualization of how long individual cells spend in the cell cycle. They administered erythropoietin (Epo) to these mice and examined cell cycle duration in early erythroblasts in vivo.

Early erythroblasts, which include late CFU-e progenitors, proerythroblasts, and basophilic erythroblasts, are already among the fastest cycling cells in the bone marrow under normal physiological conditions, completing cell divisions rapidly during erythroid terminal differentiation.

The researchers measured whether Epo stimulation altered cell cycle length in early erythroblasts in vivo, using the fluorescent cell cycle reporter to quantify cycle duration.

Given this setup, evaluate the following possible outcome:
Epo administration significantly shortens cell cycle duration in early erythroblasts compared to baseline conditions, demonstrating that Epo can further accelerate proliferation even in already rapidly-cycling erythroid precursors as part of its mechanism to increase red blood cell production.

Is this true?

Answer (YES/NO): YES